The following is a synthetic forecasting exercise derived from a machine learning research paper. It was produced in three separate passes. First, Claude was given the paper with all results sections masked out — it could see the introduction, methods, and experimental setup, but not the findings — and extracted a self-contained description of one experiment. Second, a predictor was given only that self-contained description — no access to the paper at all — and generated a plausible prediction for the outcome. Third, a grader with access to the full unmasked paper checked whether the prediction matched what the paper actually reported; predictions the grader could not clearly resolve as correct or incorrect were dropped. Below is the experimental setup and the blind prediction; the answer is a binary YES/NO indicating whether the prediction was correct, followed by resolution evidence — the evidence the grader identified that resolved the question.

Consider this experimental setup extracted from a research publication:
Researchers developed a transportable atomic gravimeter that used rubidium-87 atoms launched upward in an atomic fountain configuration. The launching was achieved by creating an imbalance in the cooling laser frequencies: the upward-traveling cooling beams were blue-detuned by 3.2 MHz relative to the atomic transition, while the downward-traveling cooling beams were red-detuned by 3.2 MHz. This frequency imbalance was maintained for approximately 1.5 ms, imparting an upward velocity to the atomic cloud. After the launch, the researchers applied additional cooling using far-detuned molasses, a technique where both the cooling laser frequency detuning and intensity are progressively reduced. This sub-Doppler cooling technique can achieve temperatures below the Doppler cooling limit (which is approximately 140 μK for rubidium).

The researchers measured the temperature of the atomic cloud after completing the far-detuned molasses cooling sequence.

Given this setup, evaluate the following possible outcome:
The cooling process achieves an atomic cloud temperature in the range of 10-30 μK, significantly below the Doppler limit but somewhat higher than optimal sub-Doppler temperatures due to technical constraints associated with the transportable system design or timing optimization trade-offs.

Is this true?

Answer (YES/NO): NO